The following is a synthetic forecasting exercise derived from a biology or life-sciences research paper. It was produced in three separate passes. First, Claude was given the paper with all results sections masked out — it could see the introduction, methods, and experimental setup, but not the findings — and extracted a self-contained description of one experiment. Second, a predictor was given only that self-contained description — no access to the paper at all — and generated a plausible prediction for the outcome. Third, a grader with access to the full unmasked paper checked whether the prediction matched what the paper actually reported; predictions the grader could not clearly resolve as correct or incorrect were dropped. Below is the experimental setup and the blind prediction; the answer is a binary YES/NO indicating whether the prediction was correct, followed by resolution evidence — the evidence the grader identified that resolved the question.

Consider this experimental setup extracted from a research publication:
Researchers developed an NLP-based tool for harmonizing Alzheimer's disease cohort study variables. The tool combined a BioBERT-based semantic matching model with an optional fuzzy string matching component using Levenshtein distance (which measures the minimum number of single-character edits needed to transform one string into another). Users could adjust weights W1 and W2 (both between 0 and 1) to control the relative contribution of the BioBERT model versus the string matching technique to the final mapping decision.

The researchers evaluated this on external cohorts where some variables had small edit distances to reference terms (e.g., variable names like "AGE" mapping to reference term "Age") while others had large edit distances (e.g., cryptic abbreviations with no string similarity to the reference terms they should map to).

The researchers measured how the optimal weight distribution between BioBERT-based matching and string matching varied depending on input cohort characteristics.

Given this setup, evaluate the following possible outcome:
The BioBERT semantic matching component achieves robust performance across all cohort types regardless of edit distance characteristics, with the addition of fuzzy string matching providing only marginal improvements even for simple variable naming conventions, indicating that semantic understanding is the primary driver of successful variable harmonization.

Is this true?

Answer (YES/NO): NO